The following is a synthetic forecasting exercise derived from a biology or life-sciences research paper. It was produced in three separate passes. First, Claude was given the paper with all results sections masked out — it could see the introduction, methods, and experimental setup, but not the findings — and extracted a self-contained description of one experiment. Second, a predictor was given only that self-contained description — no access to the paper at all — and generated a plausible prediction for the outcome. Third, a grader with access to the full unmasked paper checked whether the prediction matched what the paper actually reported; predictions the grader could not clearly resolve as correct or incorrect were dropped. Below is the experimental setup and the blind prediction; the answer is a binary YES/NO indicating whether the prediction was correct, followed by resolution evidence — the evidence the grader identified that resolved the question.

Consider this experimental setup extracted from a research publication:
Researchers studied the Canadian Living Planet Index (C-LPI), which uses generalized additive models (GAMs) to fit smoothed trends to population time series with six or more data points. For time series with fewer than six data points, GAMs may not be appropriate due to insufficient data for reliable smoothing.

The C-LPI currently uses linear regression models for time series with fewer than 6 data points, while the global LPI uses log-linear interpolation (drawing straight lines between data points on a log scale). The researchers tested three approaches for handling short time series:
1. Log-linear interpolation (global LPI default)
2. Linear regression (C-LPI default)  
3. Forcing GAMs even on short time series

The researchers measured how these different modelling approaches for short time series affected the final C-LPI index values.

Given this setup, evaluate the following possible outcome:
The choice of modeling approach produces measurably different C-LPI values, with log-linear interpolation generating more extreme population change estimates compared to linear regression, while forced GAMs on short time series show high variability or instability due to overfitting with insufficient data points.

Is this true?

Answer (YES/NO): NO